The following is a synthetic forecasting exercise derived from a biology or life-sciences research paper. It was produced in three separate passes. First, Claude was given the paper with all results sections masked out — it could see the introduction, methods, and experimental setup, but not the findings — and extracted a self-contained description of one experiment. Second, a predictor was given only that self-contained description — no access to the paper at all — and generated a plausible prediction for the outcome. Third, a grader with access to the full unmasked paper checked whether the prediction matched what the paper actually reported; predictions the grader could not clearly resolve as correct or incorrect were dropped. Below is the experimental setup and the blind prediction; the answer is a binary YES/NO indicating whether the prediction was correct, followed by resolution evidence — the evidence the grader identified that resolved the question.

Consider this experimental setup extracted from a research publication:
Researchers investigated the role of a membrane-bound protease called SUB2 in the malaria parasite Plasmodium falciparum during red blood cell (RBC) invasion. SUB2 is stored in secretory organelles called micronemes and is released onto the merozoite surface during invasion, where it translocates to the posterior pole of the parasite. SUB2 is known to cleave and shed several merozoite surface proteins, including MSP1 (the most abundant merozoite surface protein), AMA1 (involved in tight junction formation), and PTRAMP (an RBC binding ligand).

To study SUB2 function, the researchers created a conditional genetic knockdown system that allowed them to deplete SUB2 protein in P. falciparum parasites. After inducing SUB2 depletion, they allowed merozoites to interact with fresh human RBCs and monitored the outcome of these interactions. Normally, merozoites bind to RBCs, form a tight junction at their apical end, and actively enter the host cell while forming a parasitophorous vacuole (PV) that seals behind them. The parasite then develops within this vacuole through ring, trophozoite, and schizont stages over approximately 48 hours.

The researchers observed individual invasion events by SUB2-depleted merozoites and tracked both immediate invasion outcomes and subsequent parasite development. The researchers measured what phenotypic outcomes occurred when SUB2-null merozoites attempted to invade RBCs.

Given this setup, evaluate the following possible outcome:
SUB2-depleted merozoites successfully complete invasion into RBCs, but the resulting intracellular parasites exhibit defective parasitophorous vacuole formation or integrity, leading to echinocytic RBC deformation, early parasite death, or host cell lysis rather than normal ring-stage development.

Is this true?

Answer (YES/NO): NO